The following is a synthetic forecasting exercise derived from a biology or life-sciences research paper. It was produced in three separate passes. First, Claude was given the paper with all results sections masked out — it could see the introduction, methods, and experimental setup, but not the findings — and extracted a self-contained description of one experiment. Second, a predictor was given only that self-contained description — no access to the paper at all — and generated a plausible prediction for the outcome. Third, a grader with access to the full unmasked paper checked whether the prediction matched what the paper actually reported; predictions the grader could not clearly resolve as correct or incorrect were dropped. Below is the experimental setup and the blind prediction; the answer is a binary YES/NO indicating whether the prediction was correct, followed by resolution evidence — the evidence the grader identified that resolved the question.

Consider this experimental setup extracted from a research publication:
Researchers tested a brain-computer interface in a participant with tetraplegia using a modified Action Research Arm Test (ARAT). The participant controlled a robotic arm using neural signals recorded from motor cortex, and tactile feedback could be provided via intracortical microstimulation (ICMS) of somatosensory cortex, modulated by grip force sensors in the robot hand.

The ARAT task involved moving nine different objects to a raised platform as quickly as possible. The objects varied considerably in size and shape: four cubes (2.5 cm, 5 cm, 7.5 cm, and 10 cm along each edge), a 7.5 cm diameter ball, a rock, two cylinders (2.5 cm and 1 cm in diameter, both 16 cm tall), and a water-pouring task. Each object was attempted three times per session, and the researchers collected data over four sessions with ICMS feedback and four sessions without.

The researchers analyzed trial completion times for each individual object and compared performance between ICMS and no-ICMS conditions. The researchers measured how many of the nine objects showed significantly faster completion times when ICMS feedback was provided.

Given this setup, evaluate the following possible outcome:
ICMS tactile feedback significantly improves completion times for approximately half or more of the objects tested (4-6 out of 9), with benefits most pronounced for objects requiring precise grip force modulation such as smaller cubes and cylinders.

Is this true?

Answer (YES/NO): NO